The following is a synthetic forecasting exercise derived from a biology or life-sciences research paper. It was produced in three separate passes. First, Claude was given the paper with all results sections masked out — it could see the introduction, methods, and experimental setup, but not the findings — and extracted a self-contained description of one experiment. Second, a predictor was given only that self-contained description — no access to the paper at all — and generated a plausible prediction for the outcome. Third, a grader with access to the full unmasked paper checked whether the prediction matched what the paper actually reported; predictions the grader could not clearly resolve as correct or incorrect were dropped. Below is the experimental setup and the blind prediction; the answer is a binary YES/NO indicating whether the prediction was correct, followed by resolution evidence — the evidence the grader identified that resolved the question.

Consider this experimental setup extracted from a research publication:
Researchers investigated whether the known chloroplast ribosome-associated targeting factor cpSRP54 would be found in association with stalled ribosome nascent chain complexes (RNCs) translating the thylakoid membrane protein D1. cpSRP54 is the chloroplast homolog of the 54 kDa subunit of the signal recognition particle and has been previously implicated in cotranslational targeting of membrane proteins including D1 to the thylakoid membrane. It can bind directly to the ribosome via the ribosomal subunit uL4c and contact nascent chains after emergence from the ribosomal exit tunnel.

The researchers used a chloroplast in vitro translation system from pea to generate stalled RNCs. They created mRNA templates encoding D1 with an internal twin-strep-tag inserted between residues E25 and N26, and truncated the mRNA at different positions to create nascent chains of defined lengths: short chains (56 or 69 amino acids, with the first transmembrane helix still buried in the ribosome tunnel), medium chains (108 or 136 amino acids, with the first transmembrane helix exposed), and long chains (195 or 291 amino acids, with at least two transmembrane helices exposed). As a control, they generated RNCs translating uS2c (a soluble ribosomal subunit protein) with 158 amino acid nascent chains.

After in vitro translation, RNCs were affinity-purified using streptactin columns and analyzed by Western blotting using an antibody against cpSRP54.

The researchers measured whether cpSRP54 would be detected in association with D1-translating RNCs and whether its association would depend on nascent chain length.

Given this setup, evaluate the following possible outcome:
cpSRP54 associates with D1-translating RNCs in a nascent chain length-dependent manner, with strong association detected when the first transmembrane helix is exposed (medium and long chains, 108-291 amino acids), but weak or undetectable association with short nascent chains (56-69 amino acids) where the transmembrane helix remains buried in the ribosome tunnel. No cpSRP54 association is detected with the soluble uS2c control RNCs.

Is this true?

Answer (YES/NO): NO